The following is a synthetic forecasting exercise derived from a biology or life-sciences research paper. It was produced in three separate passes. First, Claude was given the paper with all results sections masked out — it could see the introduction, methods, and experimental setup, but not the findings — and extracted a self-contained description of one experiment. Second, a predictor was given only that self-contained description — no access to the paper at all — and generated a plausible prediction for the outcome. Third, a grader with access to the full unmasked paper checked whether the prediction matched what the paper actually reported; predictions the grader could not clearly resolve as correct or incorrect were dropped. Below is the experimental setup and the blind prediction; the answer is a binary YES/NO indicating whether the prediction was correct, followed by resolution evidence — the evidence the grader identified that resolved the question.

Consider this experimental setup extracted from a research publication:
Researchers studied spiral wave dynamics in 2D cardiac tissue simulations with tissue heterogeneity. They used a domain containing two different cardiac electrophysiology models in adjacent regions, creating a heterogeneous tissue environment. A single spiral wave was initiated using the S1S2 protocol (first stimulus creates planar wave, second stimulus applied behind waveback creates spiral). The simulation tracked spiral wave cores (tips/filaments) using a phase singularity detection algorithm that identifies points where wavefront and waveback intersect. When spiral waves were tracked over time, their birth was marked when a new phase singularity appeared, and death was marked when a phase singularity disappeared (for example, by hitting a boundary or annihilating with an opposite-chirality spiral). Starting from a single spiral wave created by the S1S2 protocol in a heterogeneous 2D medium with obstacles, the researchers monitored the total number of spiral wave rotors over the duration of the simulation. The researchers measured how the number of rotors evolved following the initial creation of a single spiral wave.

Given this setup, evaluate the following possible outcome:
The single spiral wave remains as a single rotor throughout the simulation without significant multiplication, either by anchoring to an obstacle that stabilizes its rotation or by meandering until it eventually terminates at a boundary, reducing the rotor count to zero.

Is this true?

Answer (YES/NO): NO